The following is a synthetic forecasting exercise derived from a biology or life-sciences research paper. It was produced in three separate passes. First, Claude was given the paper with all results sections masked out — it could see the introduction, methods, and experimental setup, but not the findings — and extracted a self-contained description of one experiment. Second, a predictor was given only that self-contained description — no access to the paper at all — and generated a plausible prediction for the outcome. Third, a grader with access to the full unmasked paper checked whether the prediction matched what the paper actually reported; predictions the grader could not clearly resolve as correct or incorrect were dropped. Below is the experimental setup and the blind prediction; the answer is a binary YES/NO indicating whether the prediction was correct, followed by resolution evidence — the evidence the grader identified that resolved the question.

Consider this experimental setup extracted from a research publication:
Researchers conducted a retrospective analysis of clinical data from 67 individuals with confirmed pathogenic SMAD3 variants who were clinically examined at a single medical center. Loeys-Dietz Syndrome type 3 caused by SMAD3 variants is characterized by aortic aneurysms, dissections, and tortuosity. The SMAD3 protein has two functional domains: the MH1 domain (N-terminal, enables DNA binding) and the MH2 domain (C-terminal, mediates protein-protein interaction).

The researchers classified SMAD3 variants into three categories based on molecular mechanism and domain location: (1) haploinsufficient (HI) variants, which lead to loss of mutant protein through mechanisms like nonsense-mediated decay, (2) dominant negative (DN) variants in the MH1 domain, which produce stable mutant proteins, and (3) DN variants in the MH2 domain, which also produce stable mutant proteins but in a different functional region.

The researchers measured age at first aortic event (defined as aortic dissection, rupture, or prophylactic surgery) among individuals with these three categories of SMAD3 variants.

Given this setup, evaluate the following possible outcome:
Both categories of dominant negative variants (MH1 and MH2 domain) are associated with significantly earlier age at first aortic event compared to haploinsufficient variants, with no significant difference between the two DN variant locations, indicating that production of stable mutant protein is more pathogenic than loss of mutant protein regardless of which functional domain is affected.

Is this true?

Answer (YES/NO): NO